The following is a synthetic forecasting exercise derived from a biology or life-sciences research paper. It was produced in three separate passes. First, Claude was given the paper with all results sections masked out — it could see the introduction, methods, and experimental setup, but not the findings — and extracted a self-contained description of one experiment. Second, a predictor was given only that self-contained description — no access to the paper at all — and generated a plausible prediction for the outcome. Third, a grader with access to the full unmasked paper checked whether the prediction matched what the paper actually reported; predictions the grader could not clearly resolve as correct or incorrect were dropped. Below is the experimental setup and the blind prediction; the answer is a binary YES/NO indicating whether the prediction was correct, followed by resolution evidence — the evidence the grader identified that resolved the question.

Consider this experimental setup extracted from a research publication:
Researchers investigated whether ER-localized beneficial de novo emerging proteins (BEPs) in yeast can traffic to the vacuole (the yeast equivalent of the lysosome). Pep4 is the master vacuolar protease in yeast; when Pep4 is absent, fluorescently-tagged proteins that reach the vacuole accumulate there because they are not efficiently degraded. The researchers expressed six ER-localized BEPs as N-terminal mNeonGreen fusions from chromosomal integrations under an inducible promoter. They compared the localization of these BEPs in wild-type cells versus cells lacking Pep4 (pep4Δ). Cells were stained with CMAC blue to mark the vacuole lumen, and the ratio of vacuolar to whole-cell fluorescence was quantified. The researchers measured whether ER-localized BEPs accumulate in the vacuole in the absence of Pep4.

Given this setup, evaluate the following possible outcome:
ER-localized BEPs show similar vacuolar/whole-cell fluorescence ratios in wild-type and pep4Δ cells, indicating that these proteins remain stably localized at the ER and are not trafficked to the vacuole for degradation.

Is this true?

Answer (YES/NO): NO